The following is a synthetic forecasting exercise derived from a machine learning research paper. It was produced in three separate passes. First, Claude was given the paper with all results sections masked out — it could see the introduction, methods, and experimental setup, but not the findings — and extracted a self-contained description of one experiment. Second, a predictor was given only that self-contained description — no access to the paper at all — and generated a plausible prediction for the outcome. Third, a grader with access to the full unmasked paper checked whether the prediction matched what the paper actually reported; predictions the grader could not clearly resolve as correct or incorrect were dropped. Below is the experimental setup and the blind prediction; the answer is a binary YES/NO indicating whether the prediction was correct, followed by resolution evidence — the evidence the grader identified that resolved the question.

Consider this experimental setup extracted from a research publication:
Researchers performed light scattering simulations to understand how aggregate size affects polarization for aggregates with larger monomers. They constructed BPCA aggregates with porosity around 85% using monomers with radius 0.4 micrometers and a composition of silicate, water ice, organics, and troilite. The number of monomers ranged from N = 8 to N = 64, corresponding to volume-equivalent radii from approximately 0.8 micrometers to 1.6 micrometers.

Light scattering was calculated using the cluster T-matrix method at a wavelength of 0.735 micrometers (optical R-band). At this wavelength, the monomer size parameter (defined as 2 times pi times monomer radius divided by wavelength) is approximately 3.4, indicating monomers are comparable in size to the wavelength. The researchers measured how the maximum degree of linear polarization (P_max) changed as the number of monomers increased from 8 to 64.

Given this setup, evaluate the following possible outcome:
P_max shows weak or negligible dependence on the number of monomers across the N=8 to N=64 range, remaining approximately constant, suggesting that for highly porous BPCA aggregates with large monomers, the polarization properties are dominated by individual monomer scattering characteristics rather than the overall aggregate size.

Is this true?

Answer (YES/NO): YES